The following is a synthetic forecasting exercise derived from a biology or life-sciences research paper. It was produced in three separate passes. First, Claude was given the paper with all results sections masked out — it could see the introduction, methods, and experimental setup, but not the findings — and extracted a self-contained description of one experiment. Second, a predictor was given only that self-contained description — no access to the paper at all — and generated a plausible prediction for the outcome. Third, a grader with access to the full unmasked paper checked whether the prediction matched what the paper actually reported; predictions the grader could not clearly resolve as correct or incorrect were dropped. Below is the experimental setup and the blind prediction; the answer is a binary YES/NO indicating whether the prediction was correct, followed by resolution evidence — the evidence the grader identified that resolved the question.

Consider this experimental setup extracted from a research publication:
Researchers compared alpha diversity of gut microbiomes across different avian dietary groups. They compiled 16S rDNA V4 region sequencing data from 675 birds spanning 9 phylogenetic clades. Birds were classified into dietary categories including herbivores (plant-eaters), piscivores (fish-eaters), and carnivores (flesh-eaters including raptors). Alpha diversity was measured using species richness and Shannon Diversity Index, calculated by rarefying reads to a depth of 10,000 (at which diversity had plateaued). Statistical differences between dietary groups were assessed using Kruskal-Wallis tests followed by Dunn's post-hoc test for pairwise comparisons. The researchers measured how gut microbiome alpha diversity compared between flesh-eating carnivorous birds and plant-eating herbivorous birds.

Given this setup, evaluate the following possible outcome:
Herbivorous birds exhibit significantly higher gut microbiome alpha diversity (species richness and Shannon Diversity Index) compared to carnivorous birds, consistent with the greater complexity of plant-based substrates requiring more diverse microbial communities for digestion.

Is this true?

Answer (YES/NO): NO